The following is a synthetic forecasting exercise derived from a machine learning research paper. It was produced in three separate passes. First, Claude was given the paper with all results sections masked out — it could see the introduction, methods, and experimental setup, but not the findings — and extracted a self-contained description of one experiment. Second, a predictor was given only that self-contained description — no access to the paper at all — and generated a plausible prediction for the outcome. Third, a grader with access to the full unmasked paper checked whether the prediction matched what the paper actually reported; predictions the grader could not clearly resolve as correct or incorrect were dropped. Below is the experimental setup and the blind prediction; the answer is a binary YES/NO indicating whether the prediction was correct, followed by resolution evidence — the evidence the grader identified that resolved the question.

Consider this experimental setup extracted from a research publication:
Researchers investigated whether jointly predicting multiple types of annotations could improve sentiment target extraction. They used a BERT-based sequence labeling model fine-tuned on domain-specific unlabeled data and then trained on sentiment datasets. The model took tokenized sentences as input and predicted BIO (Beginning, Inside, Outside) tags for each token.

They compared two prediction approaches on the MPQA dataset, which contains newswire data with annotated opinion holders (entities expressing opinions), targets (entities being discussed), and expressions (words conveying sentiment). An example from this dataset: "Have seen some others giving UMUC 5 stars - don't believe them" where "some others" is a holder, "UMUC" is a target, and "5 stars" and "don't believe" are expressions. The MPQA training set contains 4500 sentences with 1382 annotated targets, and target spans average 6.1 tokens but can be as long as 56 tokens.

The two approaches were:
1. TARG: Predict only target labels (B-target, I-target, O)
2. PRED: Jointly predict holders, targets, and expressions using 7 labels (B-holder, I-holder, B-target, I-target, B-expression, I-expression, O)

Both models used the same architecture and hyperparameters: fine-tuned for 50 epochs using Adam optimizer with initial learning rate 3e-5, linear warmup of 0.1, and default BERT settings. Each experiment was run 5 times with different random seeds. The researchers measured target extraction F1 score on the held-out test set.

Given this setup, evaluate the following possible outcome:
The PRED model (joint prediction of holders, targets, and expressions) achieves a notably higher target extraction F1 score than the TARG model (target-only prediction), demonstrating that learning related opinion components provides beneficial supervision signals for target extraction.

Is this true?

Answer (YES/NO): NO